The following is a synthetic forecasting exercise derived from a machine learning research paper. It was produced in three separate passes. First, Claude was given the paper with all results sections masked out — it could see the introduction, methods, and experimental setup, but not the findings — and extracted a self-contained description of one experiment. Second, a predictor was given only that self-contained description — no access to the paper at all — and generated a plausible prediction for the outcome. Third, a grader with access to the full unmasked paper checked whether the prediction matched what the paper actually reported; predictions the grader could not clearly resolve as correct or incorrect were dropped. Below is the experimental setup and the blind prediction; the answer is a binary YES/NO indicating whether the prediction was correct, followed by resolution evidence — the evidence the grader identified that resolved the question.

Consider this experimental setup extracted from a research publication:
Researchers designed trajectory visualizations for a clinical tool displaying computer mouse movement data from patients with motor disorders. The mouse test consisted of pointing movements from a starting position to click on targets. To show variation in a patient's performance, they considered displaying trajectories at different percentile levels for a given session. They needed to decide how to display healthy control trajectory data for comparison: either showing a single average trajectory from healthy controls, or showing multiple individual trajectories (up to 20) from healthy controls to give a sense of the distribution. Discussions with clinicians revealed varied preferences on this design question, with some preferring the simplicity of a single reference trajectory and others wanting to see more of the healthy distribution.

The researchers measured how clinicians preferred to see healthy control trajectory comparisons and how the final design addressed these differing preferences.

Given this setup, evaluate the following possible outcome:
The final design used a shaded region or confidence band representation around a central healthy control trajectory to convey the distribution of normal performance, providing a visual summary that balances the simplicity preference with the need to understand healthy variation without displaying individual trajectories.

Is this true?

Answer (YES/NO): NO